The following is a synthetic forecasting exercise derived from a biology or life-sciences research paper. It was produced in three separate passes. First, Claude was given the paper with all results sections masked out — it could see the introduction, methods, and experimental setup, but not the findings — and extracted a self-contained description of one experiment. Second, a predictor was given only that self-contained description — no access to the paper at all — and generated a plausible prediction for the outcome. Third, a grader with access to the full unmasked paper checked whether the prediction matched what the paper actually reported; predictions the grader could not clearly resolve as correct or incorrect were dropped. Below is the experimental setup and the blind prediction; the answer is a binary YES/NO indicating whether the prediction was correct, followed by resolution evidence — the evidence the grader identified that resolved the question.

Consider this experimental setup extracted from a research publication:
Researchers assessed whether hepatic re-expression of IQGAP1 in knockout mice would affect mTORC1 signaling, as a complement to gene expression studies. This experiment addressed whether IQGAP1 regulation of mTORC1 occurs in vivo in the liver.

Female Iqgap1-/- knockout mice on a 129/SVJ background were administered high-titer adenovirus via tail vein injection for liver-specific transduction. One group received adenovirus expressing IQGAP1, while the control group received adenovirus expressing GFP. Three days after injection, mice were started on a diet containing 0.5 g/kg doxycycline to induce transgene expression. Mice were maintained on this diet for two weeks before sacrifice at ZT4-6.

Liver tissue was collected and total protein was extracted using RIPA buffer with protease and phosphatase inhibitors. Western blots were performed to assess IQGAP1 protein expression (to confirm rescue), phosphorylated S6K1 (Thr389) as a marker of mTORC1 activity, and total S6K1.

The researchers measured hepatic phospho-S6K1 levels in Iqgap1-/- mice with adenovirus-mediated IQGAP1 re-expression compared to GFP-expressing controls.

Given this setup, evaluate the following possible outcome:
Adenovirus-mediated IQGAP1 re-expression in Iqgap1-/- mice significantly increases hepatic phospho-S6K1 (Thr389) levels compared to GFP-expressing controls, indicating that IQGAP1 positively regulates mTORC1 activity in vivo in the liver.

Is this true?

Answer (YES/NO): NO